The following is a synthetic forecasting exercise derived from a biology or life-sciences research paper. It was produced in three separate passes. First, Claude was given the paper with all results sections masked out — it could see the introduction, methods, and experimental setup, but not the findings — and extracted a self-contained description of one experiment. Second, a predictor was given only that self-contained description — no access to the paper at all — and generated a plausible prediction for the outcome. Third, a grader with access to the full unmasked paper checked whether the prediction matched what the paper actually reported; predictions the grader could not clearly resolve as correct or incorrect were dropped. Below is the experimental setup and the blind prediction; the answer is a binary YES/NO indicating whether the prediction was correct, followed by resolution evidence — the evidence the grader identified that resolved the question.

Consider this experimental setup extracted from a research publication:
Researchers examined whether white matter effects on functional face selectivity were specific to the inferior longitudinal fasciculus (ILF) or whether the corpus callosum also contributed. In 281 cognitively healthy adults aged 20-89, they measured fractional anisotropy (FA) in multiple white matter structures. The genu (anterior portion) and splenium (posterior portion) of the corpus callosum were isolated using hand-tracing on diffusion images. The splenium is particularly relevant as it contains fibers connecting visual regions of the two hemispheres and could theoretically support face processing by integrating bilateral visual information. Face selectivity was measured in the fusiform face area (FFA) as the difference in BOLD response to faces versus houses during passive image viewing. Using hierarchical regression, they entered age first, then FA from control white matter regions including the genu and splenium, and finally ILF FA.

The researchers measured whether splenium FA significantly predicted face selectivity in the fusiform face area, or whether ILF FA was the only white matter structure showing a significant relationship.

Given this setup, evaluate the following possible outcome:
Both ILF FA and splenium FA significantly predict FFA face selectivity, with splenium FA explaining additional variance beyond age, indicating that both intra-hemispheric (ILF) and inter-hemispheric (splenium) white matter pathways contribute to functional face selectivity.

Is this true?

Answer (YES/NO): NO